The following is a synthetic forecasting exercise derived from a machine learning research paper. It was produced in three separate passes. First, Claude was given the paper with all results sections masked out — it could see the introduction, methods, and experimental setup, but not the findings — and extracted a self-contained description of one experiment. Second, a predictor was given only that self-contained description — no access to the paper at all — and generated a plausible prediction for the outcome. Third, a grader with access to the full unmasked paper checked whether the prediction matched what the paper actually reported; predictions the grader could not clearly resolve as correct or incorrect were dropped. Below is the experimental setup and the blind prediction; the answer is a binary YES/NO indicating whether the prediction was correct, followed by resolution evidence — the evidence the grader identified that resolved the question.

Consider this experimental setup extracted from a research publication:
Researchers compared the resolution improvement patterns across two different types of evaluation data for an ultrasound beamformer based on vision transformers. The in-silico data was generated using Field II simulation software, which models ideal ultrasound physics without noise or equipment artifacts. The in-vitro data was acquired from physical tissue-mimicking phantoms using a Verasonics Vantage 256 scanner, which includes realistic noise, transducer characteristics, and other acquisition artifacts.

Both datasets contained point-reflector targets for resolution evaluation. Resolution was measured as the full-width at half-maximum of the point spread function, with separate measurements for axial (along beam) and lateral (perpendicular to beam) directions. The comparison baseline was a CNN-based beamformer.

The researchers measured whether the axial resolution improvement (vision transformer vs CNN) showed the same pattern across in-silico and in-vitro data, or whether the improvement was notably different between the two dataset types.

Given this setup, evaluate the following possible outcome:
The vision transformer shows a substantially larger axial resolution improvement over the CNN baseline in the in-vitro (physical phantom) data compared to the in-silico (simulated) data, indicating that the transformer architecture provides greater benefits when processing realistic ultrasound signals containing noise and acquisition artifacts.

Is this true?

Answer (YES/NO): NO